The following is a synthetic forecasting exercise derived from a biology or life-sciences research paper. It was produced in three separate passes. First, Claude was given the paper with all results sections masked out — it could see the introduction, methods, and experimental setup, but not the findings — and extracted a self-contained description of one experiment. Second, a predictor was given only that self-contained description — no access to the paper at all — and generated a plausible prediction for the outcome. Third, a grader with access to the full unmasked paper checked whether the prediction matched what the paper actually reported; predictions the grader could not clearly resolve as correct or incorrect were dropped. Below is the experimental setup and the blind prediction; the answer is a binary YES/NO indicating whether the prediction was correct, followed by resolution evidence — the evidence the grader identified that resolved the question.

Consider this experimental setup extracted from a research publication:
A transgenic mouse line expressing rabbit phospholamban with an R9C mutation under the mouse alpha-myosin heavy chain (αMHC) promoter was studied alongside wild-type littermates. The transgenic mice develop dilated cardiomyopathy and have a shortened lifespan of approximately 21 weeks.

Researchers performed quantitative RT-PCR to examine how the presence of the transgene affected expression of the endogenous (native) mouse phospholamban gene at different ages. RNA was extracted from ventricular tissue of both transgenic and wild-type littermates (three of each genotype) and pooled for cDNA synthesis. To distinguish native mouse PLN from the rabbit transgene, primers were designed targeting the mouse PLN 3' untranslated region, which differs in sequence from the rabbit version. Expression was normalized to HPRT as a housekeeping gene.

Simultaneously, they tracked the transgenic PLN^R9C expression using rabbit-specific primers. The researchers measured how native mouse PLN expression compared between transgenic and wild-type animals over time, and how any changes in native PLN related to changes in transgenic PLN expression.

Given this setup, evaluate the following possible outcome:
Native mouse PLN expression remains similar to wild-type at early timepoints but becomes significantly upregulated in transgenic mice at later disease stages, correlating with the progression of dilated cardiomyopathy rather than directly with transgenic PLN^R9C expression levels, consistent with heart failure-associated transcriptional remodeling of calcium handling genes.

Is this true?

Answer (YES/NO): NO